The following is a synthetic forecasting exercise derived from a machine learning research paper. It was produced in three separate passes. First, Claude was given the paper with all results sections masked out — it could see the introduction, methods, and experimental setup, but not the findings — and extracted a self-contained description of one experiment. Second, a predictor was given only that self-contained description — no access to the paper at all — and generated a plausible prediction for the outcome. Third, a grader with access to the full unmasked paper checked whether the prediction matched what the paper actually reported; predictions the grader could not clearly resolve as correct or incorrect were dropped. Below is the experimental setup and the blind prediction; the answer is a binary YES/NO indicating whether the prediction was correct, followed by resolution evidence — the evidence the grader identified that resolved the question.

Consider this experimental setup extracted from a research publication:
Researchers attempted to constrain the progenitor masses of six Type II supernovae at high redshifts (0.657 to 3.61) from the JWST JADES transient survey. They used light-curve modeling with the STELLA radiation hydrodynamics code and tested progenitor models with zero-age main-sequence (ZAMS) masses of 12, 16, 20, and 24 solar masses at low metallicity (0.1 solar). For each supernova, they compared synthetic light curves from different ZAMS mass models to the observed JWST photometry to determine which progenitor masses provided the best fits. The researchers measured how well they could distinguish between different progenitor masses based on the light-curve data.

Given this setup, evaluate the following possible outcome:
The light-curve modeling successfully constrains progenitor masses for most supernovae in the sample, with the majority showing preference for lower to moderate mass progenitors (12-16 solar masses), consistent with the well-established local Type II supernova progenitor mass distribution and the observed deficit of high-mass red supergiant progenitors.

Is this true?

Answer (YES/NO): NO